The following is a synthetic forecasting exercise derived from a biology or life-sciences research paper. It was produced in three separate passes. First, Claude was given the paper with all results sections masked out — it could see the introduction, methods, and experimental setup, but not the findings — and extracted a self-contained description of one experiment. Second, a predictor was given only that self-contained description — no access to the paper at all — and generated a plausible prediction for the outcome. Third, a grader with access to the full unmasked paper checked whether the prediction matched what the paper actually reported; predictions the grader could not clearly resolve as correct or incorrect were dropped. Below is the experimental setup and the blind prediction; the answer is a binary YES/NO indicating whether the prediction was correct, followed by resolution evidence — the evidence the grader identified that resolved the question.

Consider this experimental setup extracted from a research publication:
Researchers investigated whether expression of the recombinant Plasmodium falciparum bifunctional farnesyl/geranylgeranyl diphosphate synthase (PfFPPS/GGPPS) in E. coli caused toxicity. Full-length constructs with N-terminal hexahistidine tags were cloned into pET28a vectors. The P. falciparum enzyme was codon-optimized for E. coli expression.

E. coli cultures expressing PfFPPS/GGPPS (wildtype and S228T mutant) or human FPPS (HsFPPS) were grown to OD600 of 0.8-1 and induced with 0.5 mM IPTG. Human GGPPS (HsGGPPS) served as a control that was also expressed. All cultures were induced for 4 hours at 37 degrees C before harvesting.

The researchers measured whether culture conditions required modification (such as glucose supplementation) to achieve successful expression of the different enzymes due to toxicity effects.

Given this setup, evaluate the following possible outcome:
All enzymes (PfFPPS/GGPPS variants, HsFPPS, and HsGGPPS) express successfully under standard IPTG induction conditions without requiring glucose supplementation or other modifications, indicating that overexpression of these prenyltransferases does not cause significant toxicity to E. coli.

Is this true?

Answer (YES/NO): NO